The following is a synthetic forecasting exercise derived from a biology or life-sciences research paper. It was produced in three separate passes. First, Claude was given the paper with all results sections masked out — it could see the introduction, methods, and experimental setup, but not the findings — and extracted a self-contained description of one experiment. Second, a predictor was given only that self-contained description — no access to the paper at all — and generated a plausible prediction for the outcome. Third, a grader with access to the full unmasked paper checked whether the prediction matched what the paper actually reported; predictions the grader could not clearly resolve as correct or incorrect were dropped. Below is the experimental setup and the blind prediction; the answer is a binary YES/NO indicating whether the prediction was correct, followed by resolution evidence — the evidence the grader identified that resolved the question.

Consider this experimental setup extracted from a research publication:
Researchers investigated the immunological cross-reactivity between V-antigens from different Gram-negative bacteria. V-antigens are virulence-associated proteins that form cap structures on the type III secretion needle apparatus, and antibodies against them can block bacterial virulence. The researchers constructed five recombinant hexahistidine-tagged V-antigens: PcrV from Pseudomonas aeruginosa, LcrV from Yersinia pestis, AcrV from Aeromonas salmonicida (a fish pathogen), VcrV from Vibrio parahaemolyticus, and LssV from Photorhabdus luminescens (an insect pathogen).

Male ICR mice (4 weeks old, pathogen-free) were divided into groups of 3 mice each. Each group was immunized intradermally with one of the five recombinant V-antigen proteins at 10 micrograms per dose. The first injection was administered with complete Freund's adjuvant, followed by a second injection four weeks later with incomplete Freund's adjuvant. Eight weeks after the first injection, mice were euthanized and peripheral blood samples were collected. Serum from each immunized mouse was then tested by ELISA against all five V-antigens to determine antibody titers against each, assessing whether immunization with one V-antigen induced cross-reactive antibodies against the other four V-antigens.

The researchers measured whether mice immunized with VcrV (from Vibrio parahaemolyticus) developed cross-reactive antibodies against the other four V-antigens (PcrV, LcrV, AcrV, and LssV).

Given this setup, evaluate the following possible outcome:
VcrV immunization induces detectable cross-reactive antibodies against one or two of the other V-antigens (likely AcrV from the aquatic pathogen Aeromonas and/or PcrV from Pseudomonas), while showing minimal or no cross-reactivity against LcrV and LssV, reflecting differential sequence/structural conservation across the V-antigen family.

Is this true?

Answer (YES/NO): NO